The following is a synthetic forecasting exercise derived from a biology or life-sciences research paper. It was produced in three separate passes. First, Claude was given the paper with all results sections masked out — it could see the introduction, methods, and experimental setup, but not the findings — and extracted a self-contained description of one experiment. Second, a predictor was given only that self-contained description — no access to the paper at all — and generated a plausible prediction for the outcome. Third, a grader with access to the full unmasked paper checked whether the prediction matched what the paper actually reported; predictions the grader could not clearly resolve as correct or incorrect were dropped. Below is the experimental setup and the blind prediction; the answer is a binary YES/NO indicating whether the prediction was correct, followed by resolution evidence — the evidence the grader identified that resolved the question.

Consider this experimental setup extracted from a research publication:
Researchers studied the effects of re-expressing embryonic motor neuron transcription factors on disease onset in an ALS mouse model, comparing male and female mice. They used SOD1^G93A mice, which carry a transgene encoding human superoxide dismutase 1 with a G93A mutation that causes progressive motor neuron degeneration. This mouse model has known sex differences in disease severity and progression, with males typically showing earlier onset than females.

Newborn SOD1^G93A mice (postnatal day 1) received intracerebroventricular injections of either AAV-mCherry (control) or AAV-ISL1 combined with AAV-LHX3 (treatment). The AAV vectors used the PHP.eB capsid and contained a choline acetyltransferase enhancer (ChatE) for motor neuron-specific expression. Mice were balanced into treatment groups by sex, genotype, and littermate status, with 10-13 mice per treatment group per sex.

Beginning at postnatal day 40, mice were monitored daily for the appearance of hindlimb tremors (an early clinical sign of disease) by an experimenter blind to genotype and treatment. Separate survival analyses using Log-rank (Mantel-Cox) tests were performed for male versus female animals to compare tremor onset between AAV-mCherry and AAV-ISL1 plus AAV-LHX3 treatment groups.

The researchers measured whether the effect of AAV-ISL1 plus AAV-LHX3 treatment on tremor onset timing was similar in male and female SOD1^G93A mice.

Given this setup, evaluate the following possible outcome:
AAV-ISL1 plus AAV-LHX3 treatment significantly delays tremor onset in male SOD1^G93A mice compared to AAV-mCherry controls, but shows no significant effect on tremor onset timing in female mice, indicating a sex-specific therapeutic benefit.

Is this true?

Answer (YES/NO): NO